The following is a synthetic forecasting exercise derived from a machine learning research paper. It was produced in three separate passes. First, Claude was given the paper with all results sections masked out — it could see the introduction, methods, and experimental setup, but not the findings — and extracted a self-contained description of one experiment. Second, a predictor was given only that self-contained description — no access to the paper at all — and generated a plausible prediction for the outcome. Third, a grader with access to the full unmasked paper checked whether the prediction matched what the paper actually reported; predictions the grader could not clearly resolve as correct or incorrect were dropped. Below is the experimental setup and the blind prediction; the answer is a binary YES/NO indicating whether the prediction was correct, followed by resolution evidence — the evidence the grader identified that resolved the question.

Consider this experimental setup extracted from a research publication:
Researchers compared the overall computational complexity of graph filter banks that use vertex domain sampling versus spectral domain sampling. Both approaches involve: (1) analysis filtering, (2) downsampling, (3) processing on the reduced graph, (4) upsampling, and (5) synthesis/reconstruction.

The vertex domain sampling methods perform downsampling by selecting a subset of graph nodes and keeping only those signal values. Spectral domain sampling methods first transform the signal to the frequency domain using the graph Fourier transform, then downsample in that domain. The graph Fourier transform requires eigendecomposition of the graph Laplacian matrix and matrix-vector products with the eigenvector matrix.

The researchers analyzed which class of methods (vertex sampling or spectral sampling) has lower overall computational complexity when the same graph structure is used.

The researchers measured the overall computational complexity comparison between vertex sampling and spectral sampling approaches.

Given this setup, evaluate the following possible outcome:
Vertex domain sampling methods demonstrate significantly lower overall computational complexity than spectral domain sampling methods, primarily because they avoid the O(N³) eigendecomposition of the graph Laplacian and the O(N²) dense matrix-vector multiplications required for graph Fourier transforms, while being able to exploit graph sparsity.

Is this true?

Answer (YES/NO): NO